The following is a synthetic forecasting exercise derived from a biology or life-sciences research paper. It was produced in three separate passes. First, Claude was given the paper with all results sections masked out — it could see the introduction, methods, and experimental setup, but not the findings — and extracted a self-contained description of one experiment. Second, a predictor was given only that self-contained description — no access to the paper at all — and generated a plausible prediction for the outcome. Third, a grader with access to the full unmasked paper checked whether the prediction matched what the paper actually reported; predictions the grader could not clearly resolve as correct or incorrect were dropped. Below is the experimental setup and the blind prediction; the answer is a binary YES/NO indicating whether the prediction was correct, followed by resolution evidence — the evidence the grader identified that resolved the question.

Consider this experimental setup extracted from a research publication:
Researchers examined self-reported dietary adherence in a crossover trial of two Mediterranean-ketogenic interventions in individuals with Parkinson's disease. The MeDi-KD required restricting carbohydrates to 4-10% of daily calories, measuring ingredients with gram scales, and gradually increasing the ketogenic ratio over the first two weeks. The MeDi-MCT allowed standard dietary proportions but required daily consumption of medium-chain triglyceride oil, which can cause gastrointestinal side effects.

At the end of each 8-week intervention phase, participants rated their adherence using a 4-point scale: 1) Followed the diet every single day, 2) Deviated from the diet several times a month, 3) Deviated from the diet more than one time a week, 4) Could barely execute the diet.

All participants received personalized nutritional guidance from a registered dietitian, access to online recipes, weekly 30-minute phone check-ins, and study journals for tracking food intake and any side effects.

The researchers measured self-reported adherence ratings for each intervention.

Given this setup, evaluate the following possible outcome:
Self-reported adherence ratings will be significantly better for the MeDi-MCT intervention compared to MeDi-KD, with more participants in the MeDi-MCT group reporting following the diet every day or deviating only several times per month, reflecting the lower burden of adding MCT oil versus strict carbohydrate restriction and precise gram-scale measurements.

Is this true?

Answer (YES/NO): NO